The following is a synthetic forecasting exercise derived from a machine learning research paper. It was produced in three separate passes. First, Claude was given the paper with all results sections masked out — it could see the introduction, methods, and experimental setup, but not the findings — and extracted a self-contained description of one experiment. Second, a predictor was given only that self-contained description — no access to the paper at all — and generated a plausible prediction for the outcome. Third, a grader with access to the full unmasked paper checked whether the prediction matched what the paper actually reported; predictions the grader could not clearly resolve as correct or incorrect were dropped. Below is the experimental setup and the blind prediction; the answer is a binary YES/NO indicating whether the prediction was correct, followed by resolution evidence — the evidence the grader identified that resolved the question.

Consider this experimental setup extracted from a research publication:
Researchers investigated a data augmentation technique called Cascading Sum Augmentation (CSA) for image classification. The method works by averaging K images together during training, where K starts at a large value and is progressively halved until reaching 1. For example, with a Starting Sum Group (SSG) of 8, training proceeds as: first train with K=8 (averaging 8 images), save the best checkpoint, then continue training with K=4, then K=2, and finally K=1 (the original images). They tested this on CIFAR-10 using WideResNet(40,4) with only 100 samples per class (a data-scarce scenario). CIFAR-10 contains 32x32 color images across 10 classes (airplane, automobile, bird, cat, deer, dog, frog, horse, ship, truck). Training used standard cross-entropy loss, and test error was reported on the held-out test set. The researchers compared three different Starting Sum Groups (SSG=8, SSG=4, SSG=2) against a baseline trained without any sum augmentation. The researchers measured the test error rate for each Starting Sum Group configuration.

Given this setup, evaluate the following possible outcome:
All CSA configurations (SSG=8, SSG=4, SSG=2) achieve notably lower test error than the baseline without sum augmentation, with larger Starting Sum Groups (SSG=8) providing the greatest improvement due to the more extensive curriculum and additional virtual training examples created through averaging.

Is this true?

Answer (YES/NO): NO